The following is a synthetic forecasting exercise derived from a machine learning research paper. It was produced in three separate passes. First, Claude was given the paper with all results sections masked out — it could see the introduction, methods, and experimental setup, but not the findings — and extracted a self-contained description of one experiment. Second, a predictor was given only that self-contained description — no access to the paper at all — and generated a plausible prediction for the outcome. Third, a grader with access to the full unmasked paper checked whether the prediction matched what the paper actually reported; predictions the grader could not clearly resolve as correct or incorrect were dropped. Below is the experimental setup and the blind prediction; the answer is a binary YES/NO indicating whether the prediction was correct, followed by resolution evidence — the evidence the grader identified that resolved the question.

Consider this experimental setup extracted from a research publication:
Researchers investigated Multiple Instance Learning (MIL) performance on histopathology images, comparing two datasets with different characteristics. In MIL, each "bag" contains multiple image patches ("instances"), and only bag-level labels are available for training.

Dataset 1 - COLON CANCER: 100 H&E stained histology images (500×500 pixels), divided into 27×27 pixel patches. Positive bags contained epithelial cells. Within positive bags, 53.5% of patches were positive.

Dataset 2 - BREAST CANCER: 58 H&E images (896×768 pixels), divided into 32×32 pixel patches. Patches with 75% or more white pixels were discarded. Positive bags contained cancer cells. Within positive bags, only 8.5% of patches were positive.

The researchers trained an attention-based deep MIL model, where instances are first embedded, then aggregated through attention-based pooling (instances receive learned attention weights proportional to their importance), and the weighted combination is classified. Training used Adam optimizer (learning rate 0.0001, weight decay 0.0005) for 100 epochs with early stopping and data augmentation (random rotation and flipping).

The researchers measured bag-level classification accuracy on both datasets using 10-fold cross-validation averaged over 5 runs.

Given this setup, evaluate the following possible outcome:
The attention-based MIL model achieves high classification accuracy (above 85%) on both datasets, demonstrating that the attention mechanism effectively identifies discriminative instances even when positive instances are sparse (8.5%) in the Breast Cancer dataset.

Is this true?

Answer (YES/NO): NO